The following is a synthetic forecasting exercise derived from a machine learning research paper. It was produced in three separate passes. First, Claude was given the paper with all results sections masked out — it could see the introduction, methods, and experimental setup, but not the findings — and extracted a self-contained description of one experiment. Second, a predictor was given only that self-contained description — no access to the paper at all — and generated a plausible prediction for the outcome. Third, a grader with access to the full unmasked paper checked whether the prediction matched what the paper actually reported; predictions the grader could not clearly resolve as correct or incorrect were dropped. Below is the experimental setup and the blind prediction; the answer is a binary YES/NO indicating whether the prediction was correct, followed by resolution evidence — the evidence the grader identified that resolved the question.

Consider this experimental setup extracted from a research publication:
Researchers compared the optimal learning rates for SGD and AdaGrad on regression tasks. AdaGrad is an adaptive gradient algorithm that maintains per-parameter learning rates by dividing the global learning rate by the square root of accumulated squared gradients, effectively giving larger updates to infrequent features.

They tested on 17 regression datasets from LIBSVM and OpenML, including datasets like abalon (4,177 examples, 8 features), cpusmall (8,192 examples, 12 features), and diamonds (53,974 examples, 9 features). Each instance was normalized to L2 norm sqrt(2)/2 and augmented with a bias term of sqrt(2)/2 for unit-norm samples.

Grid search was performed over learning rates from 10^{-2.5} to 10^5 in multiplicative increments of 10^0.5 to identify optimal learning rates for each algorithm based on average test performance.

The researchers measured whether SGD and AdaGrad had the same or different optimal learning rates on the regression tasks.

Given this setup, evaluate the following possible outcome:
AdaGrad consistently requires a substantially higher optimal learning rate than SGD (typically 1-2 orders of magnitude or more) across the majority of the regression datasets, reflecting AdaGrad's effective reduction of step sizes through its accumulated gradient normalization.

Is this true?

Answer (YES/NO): NO